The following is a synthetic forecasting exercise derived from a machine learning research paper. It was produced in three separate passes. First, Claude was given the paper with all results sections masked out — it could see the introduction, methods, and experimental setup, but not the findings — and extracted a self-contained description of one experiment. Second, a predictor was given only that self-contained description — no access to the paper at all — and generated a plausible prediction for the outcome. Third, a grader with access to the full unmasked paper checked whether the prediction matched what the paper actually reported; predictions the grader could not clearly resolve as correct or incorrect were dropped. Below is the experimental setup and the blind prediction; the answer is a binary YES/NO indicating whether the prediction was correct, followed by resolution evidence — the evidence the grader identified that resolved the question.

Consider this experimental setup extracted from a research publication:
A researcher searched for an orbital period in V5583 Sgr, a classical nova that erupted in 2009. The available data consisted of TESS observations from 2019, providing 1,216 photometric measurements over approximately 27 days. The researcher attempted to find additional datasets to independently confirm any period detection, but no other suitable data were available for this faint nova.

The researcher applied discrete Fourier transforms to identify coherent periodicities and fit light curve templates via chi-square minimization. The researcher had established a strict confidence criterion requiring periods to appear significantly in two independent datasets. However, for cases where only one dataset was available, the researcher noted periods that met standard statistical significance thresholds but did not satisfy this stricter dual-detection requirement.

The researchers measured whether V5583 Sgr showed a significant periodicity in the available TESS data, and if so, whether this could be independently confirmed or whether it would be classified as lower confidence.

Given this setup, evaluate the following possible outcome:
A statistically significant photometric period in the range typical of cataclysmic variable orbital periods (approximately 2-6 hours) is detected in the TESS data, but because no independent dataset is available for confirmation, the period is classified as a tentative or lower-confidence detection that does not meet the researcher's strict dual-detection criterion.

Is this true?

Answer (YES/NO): NO